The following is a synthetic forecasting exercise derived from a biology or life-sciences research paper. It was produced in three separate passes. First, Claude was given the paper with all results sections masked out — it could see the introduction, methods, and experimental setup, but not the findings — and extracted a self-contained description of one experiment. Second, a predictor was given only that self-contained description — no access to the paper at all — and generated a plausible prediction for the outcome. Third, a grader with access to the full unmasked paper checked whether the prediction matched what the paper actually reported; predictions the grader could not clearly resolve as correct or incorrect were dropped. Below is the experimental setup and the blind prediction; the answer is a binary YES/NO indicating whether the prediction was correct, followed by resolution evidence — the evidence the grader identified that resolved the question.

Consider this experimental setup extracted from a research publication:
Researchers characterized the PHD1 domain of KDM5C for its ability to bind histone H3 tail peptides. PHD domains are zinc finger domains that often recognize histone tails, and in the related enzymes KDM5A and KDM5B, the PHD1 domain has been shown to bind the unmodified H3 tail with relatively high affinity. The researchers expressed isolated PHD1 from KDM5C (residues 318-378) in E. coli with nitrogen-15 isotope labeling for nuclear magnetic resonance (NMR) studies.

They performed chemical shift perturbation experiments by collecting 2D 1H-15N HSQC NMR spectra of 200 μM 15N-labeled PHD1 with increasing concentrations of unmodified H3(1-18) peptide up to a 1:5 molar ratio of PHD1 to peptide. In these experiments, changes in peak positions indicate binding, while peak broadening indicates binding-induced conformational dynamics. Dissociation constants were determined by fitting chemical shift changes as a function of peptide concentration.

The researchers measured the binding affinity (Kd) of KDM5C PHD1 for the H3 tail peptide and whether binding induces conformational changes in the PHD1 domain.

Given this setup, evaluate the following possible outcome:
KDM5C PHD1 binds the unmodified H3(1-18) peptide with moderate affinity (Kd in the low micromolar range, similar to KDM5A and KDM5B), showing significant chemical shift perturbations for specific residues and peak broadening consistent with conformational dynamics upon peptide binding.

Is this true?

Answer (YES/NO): NO